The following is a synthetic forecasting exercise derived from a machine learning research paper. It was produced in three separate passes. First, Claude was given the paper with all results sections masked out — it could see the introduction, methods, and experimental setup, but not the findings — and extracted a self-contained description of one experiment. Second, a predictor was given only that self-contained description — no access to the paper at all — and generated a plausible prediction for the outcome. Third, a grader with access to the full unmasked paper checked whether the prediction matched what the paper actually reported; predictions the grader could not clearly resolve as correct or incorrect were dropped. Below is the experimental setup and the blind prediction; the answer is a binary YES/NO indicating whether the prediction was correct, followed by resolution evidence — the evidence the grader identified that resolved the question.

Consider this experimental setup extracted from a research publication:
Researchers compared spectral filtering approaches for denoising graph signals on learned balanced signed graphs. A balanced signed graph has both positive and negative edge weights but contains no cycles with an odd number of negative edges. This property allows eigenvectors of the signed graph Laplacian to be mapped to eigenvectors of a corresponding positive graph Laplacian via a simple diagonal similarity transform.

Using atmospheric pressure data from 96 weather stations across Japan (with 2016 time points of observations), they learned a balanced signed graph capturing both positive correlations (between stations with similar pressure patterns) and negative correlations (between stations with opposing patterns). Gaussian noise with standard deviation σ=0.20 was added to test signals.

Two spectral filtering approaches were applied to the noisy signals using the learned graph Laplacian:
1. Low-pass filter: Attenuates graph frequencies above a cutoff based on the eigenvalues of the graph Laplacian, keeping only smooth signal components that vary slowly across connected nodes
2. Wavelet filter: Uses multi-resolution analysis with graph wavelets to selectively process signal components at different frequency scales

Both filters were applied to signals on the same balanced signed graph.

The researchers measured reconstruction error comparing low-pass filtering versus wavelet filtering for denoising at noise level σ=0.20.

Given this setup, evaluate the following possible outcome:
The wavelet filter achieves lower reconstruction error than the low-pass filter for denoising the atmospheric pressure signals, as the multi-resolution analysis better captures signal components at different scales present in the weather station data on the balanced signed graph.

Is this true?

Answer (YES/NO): YES